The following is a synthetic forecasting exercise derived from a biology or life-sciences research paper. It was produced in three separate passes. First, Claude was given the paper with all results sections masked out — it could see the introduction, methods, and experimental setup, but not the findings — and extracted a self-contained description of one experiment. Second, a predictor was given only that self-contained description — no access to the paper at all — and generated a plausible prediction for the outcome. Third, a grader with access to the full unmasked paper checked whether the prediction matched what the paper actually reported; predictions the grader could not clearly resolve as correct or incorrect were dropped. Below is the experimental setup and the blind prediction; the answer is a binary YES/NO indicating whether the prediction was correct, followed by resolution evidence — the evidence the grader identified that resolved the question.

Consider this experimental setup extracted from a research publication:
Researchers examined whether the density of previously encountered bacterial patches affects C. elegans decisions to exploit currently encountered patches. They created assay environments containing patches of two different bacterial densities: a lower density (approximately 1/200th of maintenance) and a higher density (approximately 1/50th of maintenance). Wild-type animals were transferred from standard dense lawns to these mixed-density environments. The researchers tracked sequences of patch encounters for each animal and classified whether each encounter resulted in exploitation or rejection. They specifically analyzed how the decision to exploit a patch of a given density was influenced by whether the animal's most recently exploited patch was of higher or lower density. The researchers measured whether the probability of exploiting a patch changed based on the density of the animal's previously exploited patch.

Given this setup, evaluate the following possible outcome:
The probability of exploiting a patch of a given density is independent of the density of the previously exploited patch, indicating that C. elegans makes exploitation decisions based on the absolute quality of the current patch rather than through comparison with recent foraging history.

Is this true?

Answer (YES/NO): NO